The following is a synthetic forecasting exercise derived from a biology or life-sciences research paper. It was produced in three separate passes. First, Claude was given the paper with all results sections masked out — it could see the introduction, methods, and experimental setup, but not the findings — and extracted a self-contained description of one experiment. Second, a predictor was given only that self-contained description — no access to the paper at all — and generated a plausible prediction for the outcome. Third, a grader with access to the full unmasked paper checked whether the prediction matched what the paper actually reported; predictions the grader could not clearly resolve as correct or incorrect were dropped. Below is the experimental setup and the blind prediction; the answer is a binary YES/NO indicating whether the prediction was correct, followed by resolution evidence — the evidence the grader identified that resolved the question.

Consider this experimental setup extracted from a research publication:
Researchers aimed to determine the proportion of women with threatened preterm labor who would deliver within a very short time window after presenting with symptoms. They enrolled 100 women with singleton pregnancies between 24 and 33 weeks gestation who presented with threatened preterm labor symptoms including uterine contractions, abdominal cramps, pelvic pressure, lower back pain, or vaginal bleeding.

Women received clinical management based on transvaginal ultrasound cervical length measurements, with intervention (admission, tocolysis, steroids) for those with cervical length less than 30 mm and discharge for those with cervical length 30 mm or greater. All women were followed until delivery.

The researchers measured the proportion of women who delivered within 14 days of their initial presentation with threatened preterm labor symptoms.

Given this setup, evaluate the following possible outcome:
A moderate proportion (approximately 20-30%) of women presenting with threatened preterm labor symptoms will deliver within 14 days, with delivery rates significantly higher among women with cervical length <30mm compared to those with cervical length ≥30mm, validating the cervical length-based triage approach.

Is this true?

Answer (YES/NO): NO